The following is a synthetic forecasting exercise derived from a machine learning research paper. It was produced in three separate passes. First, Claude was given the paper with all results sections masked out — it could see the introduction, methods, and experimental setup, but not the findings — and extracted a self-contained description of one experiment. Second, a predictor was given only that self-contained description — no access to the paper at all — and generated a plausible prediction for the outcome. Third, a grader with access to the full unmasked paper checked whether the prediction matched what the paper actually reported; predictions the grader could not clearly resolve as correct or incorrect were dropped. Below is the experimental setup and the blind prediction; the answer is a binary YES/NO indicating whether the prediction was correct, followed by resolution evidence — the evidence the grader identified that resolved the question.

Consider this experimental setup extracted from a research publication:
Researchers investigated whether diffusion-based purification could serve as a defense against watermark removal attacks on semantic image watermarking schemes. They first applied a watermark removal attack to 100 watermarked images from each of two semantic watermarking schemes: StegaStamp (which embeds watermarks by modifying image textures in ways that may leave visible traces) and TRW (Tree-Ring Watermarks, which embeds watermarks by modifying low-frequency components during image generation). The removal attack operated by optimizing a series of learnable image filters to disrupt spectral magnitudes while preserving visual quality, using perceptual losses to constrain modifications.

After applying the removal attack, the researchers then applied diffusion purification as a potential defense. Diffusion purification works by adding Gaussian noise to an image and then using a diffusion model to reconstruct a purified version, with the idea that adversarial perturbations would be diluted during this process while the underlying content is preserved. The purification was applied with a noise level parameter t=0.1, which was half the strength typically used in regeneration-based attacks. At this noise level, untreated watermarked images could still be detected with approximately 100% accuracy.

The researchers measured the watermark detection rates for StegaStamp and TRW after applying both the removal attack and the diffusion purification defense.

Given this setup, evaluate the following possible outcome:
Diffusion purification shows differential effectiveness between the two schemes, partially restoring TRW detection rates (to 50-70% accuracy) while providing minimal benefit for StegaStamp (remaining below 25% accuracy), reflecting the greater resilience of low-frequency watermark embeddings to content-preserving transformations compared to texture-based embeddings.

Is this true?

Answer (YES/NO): NO